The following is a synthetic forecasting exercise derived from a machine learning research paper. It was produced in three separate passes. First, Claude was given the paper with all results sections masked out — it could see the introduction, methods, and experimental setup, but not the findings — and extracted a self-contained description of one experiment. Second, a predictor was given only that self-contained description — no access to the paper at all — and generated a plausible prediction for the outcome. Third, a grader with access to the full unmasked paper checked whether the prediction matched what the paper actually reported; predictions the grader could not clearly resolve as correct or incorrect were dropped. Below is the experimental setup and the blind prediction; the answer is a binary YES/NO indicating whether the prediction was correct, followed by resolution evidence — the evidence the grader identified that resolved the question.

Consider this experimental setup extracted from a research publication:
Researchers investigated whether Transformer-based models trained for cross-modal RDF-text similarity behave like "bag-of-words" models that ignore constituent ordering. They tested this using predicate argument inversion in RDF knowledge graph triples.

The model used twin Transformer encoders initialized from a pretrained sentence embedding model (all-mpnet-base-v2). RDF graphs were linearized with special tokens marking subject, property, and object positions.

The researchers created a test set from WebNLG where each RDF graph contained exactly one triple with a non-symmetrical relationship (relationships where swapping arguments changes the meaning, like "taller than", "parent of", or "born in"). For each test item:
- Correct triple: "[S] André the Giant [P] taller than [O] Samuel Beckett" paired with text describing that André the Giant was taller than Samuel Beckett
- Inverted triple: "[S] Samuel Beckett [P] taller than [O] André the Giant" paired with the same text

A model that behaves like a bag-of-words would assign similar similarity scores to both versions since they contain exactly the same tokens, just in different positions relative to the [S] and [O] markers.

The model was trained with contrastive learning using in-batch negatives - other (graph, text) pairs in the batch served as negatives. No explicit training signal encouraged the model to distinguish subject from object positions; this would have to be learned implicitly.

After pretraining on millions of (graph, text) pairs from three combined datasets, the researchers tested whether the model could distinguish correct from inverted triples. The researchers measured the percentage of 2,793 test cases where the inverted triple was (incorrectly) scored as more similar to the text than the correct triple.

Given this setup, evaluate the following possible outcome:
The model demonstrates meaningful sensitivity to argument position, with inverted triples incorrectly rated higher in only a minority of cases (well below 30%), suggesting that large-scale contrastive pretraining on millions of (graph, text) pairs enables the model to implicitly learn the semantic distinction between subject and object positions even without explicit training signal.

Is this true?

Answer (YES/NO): NO